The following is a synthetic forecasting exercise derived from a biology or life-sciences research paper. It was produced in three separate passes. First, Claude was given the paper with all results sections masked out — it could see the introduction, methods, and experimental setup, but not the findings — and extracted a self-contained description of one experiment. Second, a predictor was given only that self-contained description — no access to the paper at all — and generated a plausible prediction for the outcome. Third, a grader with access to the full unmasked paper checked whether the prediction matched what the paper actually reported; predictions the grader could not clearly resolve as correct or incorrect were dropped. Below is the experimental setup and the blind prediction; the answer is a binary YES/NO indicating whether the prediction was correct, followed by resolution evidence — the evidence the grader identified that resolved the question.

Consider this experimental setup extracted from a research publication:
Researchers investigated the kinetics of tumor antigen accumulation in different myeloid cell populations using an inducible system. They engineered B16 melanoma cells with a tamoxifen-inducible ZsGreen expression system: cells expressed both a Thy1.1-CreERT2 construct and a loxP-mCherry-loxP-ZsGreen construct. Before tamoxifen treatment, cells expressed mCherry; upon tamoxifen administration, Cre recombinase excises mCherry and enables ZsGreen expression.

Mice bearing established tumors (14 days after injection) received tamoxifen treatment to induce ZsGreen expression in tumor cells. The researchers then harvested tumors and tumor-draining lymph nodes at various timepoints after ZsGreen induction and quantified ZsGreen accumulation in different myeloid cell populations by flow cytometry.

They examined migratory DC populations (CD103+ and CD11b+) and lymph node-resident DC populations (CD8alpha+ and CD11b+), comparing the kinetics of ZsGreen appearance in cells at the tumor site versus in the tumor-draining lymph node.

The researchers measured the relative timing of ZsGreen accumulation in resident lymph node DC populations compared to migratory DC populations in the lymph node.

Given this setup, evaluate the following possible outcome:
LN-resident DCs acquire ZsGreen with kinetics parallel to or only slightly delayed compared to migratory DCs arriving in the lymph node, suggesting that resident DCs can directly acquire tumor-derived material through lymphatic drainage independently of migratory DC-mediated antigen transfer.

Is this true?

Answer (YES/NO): NO